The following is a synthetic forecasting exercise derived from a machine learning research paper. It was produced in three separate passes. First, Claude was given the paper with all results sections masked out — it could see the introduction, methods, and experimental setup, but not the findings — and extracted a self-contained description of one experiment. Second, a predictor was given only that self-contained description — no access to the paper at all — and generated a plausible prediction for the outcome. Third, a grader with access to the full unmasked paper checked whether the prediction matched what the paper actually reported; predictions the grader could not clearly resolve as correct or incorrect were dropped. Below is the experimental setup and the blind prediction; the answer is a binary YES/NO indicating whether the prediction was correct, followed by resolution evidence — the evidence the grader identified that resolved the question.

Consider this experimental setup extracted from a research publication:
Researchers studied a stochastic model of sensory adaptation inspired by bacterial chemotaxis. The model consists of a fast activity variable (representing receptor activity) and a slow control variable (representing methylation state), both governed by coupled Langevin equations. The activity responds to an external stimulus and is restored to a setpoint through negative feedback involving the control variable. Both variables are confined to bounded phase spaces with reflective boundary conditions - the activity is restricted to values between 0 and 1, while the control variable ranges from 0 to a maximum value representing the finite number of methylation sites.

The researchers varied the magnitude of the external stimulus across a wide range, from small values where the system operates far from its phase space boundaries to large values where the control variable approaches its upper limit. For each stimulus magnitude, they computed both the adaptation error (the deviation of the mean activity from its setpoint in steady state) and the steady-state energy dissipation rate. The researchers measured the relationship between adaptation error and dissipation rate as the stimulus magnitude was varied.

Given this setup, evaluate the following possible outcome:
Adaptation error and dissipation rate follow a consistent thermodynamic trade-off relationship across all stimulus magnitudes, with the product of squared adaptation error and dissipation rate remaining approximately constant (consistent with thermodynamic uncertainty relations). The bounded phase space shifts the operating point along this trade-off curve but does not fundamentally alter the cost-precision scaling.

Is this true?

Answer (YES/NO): NO